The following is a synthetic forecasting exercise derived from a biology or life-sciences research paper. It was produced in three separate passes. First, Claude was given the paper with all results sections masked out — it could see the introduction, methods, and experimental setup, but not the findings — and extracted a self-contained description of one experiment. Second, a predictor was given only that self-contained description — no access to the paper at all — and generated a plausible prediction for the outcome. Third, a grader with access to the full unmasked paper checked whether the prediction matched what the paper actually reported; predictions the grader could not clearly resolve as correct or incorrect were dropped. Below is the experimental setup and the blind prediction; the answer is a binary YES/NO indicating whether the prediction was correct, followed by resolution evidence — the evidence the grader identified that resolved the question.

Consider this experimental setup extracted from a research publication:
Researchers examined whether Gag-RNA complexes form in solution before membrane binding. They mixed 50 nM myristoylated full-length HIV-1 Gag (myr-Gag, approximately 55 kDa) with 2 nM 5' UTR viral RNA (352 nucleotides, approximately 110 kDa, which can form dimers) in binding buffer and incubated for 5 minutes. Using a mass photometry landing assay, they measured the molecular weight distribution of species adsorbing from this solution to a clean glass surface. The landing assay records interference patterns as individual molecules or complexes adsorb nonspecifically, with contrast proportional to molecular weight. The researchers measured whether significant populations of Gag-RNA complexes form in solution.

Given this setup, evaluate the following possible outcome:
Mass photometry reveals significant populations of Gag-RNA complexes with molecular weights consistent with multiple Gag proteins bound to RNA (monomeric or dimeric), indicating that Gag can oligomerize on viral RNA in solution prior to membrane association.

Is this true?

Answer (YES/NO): NO